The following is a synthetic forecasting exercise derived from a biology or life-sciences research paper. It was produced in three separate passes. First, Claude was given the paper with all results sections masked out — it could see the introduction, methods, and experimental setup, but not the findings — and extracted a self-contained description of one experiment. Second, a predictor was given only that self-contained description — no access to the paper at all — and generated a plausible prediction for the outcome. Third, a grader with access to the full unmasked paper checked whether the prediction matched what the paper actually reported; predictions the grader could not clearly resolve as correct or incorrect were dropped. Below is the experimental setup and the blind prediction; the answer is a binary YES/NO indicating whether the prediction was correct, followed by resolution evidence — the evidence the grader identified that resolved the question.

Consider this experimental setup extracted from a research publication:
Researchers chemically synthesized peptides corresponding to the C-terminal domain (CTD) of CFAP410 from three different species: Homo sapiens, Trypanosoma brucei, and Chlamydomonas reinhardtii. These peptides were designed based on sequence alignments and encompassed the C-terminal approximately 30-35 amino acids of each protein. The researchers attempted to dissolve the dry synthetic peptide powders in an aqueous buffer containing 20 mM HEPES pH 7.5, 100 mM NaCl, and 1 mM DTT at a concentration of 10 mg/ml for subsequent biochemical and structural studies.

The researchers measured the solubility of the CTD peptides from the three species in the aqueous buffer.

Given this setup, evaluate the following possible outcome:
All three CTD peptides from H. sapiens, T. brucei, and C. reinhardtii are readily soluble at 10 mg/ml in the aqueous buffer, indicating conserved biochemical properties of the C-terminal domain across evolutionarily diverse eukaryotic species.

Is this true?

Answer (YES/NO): NO